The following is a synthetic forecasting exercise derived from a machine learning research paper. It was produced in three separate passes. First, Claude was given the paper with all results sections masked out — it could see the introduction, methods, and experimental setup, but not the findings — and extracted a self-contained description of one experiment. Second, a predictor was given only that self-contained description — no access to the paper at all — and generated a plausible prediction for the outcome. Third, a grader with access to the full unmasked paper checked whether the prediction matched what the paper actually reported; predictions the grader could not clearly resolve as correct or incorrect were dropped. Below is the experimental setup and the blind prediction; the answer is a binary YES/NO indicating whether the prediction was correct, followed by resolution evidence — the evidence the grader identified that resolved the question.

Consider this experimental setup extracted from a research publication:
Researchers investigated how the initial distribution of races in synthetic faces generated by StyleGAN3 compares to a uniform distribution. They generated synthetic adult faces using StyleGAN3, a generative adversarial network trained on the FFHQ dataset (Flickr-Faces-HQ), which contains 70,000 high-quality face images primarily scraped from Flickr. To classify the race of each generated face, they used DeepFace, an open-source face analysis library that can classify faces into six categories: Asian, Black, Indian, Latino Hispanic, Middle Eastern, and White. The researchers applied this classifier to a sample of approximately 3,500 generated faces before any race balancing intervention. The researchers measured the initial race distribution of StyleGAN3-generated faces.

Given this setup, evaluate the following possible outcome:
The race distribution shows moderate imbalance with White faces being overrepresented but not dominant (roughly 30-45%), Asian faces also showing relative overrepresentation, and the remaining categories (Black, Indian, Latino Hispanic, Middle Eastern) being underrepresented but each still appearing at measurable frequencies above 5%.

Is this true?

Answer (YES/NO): NO